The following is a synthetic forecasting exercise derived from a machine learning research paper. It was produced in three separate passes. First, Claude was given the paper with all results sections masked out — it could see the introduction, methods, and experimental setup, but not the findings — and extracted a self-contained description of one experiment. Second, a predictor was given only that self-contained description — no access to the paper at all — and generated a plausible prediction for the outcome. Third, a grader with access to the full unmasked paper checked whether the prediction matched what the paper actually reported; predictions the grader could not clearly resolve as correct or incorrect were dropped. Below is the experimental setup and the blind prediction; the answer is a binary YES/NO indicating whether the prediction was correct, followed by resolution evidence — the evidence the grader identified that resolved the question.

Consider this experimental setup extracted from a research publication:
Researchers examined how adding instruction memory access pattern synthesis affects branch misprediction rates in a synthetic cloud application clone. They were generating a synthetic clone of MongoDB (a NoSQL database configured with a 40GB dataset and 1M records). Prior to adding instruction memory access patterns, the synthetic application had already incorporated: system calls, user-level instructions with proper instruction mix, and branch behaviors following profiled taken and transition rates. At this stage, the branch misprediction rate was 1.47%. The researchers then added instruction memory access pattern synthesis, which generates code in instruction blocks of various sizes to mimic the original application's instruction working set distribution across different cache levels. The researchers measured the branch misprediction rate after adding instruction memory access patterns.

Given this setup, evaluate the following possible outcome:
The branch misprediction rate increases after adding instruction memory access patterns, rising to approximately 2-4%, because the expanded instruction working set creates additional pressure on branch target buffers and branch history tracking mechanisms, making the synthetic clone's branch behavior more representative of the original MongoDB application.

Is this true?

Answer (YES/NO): NO